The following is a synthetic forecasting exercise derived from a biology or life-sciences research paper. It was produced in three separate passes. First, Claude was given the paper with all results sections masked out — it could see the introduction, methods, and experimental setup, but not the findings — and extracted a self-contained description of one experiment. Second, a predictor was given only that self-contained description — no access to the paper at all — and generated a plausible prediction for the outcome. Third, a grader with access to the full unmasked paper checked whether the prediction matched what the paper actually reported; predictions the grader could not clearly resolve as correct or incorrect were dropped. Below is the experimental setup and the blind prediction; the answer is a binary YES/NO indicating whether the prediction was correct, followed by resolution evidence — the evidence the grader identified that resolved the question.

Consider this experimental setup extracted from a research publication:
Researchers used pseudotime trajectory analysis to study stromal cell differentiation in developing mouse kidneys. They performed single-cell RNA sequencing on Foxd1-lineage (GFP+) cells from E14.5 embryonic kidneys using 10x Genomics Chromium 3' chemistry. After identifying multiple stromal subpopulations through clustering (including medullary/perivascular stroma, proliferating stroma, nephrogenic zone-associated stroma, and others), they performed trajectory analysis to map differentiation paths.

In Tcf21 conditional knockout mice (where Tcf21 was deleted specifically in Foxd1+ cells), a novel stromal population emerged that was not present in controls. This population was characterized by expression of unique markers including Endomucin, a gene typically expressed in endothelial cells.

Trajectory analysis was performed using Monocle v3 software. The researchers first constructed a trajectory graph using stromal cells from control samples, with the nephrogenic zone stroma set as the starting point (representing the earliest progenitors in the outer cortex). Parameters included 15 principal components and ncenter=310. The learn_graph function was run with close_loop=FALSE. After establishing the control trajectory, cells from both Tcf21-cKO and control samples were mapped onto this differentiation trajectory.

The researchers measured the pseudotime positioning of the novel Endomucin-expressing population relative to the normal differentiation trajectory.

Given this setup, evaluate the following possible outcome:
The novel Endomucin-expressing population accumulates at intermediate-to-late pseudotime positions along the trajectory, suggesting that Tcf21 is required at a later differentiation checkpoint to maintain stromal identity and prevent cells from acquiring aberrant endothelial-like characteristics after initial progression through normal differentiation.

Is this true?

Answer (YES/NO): NO